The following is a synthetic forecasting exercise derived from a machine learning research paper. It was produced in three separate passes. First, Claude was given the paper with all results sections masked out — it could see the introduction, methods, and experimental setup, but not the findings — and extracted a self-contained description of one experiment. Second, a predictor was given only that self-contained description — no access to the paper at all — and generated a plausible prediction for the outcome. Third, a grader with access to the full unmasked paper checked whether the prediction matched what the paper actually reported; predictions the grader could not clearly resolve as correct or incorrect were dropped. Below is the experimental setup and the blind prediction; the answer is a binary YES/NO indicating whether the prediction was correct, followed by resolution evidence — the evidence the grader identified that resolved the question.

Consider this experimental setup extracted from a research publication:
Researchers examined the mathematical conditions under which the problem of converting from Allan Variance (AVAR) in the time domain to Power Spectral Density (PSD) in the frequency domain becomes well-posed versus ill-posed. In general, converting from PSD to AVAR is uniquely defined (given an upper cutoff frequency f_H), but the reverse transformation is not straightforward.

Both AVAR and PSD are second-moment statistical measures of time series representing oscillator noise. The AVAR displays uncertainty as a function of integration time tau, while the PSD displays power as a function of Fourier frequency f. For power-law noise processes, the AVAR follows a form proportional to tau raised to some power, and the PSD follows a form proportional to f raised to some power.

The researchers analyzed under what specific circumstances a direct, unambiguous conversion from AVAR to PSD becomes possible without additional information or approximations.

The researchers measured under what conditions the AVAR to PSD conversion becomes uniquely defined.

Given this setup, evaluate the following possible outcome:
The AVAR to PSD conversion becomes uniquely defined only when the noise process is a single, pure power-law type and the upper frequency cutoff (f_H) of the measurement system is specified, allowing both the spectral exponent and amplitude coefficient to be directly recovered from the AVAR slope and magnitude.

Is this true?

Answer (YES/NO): NO